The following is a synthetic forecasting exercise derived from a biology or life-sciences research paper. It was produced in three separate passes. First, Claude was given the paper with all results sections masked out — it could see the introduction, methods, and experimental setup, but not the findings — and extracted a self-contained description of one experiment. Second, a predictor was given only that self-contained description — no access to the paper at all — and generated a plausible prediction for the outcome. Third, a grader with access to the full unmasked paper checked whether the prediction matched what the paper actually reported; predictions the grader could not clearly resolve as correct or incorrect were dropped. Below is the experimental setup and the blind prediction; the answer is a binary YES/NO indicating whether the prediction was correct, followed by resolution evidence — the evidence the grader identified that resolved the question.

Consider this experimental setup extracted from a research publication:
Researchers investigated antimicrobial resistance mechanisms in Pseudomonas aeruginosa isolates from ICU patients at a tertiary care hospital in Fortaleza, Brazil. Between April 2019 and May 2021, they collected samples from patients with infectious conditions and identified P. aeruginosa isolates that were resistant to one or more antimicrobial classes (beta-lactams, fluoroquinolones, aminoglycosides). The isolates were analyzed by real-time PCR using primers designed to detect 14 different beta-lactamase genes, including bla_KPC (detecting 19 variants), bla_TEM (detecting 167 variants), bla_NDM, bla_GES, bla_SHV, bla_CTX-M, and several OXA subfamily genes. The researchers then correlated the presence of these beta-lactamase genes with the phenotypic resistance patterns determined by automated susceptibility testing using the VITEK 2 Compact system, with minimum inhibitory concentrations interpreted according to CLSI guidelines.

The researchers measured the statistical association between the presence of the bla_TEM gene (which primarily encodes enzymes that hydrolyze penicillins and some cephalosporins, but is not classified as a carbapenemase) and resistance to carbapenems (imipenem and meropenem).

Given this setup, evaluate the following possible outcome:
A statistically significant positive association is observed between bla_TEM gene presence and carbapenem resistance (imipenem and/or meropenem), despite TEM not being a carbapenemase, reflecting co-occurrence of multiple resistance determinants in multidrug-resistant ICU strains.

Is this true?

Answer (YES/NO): YES